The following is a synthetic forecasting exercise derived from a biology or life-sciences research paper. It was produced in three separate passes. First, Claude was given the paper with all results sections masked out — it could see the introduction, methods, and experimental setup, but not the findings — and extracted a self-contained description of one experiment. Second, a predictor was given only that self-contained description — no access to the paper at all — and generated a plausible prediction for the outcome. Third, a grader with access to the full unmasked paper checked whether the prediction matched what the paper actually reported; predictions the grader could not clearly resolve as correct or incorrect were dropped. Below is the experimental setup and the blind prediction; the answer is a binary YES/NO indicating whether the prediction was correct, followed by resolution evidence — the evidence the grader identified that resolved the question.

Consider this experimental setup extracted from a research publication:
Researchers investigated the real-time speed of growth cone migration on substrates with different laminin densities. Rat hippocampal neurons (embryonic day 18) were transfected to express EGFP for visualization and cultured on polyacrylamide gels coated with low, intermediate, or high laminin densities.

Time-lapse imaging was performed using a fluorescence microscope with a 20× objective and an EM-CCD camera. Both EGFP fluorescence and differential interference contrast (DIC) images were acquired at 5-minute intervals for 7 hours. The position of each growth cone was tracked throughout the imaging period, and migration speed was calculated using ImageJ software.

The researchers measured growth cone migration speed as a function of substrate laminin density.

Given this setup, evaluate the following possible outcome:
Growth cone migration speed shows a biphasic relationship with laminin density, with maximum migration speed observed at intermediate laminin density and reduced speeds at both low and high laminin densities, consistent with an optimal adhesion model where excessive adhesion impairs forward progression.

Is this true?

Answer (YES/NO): YES